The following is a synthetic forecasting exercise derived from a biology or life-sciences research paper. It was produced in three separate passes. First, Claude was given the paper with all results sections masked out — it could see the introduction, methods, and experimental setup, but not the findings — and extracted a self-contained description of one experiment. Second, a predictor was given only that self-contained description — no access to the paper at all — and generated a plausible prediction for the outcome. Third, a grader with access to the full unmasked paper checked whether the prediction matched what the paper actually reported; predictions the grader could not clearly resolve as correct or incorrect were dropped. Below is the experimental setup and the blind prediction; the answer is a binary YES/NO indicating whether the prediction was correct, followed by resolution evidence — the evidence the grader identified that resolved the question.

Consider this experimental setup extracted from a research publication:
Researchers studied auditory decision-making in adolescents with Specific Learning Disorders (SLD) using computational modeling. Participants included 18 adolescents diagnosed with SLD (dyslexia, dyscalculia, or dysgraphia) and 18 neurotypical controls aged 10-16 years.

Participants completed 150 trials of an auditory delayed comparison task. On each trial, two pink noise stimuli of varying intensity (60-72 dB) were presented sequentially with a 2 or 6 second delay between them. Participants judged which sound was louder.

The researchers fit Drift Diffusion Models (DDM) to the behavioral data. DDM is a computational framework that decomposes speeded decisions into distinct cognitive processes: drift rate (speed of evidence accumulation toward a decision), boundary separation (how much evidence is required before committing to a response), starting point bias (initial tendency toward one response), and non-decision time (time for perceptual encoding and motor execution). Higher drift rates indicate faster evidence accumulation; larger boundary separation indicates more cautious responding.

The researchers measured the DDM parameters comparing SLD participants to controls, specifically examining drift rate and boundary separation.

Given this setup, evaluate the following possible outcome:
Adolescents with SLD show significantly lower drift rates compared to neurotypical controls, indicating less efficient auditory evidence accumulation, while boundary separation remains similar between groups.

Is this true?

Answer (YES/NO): NO